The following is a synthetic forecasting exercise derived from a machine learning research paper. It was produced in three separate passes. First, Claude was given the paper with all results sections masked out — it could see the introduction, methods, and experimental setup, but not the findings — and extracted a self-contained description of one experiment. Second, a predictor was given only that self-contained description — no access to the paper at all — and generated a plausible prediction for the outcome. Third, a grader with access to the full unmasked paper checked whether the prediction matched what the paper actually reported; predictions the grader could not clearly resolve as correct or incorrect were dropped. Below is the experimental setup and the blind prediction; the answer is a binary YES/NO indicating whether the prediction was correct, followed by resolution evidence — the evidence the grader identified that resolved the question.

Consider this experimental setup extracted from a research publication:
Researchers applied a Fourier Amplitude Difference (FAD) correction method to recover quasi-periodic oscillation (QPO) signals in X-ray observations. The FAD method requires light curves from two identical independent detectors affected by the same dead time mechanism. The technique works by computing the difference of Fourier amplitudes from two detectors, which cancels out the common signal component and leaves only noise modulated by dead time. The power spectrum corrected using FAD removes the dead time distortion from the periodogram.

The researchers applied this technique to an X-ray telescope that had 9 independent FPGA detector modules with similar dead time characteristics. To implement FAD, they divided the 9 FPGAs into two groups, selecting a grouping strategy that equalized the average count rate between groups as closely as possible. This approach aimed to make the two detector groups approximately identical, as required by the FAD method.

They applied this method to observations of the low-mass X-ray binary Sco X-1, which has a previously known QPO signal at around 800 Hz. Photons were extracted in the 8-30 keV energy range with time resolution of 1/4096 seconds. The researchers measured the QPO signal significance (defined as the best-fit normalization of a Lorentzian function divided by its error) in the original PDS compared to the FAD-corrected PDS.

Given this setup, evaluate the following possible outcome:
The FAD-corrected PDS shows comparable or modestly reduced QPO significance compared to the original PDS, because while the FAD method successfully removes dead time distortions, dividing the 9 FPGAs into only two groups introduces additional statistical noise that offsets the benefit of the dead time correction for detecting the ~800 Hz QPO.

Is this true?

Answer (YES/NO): NO